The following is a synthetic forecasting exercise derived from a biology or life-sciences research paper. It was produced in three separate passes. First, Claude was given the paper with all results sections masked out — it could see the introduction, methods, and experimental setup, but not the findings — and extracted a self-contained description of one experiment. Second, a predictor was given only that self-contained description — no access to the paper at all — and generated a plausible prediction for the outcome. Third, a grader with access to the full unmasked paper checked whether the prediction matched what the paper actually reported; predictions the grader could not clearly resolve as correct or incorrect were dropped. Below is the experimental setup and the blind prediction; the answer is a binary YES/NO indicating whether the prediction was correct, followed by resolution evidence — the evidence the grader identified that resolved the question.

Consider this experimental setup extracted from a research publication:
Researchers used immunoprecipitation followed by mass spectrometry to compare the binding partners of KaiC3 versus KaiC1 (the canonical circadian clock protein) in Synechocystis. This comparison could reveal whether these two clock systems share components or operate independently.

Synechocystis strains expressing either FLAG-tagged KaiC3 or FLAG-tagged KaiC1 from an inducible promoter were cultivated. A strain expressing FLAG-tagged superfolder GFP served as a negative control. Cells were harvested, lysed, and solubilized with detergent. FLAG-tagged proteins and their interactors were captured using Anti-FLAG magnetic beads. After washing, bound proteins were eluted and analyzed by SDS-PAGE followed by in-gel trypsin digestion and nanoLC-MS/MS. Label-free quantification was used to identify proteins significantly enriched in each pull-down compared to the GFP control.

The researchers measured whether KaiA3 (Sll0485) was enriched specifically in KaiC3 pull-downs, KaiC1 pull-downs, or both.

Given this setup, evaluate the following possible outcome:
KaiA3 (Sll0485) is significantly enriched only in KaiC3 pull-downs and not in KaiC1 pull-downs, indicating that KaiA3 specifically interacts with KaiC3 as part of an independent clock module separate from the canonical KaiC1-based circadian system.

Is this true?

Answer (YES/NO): YES